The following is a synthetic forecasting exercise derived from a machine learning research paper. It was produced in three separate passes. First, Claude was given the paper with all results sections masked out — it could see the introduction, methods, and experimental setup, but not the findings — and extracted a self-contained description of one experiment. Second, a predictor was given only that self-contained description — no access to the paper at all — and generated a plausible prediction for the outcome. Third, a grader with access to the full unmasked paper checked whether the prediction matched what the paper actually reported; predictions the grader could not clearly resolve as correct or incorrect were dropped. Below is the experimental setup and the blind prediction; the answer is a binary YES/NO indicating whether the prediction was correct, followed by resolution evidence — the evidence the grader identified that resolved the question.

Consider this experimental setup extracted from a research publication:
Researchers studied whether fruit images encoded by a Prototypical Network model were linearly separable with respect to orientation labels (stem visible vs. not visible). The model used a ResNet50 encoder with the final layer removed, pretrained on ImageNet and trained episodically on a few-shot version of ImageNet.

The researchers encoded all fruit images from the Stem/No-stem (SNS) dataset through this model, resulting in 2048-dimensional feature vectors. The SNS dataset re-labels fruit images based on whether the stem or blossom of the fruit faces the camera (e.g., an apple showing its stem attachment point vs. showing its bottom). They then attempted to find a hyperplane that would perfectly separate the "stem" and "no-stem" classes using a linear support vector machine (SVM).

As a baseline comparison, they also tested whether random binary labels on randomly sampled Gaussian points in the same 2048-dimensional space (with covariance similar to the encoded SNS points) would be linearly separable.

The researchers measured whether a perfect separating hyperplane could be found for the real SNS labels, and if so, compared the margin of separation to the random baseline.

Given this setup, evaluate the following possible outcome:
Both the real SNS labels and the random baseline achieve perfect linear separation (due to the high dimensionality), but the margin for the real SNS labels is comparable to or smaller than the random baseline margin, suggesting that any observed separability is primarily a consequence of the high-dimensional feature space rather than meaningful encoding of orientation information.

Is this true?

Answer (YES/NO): NO